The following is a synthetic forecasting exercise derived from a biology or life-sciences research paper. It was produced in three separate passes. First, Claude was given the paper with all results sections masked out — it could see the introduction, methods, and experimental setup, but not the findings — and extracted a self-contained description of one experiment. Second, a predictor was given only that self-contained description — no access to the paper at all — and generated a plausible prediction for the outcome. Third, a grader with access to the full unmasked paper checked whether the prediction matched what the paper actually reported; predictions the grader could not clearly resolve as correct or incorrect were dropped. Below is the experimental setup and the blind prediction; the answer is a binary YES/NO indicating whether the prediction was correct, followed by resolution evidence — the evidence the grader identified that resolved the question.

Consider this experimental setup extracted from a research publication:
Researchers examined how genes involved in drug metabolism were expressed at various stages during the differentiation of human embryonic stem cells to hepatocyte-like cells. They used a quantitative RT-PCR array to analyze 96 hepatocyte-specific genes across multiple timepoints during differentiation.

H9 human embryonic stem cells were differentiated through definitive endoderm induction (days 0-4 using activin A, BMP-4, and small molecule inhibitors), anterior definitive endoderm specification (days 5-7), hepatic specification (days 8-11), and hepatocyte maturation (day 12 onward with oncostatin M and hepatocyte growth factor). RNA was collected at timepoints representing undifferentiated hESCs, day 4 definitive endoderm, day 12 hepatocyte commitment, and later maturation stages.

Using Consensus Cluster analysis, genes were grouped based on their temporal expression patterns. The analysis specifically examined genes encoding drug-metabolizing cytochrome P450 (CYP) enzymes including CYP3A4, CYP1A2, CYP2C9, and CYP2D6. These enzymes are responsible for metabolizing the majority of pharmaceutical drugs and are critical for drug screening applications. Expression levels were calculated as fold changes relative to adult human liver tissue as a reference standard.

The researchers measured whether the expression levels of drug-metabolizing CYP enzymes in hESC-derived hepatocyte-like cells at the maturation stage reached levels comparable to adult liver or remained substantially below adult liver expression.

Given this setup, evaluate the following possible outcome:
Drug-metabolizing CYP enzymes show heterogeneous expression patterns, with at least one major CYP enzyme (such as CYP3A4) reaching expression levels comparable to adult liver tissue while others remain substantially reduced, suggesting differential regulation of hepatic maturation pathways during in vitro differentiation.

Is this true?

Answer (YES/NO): NO